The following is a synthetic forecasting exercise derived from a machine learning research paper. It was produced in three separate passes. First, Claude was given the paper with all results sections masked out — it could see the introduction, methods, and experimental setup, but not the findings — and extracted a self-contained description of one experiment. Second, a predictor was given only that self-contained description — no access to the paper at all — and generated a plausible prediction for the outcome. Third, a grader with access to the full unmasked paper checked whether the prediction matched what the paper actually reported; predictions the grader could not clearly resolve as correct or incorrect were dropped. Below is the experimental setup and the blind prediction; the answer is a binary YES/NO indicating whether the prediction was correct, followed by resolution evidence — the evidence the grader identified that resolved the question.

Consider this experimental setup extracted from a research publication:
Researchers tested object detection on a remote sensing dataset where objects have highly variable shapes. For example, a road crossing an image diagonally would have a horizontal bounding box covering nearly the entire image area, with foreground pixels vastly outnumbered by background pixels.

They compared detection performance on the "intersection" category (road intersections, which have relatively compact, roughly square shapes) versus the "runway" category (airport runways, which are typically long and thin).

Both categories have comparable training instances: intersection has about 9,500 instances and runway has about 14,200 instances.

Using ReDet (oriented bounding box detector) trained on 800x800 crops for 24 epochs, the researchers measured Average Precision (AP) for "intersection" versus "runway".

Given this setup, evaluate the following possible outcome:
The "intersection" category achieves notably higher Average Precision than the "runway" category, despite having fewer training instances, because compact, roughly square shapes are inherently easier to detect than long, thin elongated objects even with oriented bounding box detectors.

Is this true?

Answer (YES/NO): YES